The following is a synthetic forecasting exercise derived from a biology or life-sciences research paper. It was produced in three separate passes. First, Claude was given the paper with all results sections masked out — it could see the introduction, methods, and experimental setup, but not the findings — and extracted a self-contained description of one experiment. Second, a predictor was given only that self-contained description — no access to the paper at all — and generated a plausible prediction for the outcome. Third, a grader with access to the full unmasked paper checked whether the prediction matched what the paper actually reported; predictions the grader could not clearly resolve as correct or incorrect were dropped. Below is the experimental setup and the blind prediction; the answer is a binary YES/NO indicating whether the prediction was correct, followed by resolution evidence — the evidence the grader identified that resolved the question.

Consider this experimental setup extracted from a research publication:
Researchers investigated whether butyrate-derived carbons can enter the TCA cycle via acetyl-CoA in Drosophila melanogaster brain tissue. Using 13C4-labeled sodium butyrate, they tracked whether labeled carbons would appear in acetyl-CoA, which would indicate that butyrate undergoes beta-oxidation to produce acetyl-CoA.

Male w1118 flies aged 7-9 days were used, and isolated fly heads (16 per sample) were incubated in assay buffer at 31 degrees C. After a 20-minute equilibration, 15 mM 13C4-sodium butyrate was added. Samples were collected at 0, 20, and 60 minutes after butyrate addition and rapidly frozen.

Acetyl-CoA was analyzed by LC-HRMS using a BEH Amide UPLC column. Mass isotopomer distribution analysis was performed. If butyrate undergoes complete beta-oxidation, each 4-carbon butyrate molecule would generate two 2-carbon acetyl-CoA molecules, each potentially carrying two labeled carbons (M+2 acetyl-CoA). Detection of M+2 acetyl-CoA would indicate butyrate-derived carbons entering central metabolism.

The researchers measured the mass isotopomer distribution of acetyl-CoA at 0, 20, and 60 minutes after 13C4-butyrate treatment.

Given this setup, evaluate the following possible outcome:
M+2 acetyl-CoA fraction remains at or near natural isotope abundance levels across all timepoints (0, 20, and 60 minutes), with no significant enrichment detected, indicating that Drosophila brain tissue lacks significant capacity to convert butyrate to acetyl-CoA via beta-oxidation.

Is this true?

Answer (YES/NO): NO